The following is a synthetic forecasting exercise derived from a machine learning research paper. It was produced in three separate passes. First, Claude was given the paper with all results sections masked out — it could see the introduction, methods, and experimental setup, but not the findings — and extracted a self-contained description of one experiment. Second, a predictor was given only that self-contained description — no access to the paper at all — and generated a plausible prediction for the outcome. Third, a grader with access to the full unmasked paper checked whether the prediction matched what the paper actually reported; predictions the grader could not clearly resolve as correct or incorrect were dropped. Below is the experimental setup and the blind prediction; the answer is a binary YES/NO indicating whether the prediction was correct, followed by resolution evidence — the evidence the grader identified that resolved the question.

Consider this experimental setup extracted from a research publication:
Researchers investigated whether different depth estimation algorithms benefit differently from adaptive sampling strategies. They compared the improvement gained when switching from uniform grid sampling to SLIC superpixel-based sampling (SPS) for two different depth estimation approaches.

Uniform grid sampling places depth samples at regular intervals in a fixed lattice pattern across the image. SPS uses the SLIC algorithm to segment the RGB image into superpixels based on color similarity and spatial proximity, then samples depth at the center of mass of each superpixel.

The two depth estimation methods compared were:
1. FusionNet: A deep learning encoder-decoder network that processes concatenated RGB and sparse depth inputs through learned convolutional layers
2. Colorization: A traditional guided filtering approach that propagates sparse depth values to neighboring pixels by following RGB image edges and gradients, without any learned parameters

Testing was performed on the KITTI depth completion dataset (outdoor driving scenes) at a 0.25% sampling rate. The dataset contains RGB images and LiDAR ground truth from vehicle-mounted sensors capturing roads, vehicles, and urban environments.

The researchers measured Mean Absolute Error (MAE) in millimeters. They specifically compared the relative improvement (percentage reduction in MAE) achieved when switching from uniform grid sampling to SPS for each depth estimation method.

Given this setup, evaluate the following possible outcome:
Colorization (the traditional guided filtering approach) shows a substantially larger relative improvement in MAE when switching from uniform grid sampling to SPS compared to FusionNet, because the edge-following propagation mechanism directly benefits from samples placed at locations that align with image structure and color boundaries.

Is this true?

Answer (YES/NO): YES